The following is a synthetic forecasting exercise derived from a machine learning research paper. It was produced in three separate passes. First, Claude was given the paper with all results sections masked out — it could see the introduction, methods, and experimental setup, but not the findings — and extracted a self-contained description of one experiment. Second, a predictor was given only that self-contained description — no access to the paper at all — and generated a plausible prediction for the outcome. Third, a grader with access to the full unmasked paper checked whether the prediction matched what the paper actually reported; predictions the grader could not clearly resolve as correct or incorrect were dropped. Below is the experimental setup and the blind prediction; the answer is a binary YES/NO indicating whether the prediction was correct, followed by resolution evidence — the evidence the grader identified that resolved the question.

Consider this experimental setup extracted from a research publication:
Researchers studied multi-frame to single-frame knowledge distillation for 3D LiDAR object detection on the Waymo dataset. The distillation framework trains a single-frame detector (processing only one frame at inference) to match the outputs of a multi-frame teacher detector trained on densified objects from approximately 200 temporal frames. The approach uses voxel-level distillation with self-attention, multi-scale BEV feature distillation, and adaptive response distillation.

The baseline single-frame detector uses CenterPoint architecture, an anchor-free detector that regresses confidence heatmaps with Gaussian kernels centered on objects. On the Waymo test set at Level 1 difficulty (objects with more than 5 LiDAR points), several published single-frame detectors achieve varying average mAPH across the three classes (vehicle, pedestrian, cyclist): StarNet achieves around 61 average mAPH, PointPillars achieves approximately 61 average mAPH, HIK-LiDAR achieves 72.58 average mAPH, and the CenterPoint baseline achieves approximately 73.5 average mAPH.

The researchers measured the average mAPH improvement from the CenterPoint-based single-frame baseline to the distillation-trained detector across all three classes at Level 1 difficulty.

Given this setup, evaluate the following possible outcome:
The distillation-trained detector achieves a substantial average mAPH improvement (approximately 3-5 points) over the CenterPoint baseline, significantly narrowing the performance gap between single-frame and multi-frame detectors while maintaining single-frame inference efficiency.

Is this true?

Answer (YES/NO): NO